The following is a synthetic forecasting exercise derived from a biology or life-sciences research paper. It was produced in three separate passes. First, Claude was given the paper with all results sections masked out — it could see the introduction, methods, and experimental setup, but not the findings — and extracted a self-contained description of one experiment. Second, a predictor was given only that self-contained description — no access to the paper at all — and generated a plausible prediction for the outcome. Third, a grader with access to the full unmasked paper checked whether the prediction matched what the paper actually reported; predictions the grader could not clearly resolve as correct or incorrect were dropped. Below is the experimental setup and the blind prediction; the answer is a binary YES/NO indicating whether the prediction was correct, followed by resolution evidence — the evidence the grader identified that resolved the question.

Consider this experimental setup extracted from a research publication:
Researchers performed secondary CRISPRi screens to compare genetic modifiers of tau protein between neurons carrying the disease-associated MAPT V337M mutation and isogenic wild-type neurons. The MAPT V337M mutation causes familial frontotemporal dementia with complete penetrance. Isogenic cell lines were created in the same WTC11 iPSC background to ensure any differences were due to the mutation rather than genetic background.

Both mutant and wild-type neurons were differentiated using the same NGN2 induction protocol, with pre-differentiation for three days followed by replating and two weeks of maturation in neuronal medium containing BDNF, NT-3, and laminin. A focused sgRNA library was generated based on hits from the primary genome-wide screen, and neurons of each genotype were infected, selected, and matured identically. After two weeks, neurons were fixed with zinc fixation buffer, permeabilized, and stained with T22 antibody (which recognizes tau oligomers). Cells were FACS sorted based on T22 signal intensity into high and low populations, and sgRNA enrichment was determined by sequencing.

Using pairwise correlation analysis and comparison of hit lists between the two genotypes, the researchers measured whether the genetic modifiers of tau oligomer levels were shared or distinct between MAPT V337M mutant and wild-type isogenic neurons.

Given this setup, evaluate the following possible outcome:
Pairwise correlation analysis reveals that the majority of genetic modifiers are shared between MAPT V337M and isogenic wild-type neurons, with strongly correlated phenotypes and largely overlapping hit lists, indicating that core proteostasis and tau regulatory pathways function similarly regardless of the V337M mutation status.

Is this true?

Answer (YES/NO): NO